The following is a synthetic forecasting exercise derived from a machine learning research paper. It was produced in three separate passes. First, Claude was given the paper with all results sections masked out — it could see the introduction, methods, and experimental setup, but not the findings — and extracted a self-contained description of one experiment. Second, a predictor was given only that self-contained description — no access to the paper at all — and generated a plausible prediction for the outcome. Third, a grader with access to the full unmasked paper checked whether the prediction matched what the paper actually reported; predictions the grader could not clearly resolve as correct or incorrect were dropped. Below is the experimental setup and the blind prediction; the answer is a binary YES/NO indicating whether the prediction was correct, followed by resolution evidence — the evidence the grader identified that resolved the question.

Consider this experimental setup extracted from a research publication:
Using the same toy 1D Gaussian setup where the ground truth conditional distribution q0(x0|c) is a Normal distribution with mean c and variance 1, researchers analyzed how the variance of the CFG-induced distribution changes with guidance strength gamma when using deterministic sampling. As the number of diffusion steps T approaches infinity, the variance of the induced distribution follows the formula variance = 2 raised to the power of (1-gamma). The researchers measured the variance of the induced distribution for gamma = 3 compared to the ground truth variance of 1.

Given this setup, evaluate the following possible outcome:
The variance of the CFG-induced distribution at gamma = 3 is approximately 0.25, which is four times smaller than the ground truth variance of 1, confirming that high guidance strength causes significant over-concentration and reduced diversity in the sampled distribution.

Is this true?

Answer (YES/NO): YES